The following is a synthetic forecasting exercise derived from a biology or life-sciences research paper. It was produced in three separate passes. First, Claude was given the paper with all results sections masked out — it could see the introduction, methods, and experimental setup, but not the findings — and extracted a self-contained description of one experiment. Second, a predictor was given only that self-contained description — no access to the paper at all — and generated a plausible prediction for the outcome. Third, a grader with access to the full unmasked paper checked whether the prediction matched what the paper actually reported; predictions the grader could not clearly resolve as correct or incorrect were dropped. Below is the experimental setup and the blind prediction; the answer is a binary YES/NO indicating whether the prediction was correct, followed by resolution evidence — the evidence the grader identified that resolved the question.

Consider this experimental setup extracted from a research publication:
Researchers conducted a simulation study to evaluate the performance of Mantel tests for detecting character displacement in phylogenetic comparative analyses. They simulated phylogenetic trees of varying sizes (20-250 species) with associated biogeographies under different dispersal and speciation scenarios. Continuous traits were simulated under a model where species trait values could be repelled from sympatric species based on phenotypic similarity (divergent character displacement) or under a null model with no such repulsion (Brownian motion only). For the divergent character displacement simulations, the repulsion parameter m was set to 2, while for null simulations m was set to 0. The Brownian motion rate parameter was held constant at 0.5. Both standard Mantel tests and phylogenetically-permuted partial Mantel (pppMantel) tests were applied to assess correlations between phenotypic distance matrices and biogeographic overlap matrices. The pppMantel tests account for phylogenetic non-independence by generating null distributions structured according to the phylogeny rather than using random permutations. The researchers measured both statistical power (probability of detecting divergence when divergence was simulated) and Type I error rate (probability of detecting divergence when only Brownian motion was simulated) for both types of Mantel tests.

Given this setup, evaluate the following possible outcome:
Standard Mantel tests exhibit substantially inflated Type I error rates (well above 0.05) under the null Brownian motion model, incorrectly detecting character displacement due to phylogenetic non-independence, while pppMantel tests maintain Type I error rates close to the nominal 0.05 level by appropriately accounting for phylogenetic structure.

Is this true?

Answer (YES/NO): NO